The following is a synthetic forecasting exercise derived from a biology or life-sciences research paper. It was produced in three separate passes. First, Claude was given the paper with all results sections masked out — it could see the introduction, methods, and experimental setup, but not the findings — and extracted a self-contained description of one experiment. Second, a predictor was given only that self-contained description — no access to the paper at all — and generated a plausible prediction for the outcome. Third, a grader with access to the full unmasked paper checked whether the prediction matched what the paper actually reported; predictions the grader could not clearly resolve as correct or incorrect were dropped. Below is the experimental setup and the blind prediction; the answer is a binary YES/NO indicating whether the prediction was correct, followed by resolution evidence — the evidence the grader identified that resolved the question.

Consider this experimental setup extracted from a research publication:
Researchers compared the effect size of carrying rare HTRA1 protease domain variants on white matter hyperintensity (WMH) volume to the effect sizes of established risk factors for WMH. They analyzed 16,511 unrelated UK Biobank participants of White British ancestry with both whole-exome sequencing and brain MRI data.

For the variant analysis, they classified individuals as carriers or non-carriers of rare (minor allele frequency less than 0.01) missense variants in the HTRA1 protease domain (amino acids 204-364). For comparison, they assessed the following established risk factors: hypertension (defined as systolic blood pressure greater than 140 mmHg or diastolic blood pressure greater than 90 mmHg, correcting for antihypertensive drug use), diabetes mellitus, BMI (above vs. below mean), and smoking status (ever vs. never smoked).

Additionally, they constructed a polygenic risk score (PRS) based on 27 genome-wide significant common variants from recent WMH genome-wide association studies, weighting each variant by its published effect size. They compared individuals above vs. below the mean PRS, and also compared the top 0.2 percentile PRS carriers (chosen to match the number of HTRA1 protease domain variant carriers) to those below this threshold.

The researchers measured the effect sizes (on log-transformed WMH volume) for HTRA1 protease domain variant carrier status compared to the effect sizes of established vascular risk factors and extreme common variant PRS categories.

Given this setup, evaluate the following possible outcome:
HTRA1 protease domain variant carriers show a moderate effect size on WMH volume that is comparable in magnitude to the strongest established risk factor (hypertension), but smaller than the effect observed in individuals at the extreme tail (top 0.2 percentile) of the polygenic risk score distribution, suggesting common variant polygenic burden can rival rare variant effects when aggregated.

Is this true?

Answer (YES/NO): NO